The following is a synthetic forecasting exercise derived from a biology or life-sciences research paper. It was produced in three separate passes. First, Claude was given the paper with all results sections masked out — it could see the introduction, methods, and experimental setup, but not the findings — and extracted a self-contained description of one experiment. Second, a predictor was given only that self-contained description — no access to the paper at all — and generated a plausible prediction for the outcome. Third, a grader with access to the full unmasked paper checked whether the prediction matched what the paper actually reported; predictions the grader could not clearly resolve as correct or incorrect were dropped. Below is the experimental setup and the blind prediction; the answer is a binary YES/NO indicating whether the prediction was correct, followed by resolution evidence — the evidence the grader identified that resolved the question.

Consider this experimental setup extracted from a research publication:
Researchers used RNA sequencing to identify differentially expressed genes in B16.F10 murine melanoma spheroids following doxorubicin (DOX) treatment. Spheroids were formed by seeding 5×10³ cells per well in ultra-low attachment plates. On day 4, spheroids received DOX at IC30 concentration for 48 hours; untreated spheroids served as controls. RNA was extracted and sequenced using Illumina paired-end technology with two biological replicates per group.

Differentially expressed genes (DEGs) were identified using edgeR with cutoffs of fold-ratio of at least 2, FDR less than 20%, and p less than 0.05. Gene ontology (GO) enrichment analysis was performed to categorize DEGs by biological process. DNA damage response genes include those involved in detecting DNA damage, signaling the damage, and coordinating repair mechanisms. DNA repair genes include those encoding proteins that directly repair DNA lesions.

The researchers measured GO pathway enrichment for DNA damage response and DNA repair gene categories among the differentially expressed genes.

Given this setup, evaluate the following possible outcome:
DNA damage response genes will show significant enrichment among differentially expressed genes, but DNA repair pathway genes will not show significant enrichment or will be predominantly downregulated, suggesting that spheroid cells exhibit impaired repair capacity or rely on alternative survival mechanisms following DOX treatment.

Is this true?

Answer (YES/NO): YES